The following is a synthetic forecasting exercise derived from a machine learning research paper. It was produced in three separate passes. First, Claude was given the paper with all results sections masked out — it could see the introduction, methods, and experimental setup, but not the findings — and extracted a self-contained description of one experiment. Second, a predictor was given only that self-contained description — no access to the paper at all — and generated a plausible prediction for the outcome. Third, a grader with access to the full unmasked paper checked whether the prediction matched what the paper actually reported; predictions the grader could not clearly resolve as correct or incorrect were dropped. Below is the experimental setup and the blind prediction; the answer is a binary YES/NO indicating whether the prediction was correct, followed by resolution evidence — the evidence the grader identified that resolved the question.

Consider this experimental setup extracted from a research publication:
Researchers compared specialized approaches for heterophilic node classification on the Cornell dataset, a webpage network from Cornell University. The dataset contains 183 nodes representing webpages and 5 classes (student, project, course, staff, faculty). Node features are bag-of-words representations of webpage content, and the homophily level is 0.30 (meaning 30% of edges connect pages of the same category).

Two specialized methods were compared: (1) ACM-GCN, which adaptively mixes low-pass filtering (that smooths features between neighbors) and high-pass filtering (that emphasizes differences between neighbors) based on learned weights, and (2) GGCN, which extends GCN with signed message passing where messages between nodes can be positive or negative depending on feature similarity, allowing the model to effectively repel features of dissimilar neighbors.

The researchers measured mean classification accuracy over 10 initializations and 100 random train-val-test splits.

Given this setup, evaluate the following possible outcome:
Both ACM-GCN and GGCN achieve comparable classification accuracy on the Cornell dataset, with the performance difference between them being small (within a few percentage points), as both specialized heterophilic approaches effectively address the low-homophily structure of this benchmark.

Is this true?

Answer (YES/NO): YES